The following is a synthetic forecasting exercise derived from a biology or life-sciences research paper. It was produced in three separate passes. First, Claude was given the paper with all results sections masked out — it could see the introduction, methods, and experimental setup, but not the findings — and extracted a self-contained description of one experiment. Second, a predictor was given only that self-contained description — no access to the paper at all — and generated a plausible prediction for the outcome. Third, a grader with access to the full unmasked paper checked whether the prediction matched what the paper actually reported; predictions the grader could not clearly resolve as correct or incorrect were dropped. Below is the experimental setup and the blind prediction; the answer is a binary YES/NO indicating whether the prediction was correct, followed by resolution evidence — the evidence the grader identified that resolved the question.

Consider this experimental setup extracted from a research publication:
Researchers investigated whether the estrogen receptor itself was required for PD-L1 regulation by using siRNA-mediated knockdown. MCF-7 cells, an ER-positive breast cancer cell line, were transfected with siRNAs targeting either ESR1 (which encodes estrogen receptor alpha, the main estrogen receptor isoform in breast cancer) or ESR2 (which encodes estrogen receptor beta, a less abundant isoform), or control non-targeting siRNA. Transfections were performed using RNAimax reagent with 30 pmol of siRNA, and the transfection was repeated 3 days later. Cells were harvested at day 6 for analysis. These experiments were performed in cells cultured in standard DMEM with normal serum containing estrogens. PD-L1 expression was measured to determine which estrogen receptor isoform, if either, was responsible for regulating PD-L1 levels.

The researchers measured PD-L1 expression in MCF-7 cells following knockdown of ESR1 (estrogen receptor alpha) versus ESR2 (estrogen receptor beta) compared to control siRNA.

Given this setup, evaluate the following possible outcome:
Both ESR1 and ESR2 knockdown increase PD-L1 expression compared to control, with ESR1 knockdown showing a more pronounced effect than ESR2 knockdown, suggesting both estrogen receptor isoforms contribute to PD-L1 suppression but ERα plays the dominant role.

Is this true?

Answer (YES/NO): NO